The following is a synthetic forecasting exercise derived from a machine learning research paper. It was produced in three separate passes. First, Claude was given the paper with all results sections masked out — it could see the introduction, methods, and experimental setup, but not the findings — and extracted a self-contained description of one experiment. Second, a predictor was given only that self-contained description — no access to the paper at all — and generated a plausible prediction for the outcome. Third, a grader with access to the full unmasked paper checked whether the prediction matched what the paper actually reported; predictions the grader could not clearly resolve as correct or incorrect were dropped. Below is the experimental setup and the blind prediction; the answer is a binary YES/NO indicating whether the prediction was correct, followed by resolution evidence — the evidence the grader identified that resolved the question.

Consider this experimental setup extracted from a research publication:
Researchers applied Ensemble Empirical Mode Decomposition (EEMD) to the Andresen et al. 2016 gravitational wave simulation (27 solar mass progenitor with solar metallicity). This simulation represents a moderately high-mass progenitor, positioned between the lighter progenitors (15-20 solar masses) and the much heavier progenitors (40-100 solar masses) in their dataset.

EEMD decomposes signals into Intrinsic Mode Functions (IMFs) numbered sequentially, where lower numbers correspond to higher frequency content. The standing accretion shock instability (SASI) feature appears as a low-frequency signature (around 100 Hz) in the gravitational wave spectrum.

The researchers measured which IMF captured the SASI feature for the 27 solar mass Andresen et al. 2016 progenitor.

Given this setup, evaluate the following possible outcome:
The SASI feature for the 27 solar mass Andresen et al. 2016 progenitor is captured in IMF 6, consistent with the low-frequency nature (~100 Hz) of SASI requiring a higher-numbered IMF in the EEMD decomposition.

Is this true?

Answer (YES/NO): NO